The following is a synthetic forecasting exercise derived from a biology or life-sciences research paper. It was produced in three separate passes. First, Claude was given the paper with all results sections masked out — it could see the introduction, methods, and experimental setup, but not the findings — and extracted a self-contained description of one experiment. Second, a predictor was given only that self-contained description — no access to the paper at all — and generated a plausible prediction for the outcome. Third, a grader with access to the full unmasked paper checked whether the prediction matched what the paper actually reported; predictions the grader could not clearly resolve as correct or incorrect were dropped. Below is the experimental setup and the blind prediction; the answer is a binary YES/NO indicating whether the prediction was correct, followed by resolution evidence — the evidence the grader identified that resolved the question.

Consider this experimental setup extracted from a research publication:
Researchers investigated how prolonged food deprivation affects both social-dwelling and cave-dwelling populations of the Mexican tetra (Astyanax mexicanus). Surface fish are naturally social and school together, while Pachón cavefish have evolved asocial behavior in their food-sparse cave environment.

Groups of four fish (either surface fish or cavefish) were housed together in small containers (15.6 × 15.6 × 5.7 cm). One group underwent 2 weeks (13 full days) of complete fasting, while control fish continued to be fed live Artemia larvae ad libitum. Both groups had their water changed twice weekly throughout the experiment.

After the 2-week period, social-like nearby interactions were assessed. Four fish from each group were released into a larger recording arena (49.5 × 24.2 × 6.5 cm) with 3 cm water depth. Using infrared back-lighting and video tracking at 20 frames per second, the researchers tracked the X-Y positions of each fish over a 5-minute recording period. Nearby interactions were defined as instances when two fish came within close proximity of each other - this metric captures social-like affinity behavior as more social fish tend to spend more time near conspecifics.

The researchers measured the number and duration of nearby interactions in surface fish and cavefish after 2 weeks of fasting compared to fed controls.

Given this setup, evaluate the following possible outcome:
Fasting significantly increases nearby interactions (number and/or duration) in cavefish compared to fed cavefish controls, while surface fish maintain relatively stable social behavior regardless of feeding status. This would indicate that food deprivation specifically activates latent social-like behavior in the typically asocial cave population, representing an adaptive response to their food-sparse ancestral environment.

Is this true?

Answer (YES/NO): YES